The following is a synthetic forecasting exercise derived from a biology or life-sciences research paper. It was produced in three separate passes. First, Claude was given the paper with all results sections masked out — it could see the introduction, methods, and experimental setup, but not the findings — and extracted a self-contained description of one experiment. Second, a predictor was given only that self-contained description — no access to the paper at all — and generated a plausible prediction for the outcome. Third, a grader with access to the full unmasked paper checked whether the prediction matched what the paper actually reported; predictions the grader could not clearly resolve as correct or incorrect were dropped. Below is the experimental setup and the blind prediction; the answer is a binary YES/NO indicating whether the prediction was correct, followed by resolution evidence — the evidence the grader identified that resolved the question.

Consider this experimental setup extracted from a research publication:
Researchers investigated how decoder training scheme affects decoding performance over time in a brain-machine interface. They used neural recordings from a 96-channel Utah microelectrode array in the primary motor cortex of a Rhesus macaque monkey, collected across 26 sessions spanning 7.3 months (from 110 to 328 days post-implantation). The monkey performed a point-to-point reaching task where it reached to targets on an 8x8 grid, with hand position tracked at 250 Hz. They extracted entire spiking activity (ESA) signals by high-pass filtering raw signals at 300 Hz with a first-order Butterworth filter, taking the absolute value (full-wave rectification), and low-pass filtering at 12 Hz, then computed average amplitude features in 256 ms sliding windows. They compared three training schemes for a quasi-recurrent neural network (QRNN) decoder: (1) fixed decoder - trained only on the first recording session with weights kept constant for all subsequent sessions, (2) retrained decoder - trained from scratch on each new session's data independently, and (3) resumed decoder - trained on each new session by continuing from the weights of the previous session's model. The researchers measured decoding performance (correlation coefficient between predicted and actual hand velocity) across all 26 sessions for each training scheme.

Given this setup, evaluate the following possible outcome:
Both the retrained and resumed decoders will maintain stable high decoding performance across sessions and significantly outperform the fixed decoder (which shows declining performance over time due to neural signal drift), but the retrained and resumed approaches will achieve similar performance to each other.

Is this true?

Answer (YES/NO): NO